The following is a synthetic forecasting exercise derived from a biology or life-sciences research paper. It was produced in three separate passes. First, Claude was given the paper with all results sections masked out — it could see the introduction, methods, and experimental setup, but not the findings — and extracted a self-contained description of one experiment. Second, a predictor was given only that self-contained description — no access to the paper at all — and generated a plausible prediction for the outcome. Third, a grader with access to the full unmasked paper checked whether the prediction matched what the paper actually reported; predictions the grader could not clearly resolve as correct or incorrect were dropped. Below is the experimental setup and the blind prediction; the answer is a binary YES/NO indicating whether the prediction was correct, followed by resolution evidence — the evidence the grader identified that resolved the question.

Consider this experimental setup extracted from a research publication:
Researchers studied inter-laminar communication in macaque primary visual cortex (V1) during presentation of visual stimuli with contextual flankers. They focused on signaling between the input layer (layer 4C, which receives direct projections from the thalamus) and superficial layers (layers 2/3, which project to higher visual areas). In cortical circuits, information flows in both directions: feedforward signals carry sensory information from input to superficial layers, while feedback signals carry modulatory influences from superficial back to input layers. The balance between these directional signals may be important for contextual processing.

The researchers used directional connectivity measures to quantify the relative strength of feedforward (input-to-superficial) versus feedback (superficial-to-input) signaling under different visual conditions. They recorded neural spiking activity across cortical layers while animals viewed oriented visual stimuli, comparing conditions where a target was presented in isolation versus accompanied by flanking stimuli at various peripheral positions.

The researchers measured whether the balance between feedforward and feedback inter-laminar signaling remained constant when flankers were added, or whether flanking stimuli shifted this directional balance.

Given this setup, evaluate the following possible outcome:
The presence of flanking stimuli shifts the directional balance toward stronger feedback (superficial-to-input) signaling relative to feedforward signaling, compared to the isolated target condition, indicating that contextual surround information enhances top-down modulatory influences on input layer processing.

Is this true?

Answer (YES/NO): YES